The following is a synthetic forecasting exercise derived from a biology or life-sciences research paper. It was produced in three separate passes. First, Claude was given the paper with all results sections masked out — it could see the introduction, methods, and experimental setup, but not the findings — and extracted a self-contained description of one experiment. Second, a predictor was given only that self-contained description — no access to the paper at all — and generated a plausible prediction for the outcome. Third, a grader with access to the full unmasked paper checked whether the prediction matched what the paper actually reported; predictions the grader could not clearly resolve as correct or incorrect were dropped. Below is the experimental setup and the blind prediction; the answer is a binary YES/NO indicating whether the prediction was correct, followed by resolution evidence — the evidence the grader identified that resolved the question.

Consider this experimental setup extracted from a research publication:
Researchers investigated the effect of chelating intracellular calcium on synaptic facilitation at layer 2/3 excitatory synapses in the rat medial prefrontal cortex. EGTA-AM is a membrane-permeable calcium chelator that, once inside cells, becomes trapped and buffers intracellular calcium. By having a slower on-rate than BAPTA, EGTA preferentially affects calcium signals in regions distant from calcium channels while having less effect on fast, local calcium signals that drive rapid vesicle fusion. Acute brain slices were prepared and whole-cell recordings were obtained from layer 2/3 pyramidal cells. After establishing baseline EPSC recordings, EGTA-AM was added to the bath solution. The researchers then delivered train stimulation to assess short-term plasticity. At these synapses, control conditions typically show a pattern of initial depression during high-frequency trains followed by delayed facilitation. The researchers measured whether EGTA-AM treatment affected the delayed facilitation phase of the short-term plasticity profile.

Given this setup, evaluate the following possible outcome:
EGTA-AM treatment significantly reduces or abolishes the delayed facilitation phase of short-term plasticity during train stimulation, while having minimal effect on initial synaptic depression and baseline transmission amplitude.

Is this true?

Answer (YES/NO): NO